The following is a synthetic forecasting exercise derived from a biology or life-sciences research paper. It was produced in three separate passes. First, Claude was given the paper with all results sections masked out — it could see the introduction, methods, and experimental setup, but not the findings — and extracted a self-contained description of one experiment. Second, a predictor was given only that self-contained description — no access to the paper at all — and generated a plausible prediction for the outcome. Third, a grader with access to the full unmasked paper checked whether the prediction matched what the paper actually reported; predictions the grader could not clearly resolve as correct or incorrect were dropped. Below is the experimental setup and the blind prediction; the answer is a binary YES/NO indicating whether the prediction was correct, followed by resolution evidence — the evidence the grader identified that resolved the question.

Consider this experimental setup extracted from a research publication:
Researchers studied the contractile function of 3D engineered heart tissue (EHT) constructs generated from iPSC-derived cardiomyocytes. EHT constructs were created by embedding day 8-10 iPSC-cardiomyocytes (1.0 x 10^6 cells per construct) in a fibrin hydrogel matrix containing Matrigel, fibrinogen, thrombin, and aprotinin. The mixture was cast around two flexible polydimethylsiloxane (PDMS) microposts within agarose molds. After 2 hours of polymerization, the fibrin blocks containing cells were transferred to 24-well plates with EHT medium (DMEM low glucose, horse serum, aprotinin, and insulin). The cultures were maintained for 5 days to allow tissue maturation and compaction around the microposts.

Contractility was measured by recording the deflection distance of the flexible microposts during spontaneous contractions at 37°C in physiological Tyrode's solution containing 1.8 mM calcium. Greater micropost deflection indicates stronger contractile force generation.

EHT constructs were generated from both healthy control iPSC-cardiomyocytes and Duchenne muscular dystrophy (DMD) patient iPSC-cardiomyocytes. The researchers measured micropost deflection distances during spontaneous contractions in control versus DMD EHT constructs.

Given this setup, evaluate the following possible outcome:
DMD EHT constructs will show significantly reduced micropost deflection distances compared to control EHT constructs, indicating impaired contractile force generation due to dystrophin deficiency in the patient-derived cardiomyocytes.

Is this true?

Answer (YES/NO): YES